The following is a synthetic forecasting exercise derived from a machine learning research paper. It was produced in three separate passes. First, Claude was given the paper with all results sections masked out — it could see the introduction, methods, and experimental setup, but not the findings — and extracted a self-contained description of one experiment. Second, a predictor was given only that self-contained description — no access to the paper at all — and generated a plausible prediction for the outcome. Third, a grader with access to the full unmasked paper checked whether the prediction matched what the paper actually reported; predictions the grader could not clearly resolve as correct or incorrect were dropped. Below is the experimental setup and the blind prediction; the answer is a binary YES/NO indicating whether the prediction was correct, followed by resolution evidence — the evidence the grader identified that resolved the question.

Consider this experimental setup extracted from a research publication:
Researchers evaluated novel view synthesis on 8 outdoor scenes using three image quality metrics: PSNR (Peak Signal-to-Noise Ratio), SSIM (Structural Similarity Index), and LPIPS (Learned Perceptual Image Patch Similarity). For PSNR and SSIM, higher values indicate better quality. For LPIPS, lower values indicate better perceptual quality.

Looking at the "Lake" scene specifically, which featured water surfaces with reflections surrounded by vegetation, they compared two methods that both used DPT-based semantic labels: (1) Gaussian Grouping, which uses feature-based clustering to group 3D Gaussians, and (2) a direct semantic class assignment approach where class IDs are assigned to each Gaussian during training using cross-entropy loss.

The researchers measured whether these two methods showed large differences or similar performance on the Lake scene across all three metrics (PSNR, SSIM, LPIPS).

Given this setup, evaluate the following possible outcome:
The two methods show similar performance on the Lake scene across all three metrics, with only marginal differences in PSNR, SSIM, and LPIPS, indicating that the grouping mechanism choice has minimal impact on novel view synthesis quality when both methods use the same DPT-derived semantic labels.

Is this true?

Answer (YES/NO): YES